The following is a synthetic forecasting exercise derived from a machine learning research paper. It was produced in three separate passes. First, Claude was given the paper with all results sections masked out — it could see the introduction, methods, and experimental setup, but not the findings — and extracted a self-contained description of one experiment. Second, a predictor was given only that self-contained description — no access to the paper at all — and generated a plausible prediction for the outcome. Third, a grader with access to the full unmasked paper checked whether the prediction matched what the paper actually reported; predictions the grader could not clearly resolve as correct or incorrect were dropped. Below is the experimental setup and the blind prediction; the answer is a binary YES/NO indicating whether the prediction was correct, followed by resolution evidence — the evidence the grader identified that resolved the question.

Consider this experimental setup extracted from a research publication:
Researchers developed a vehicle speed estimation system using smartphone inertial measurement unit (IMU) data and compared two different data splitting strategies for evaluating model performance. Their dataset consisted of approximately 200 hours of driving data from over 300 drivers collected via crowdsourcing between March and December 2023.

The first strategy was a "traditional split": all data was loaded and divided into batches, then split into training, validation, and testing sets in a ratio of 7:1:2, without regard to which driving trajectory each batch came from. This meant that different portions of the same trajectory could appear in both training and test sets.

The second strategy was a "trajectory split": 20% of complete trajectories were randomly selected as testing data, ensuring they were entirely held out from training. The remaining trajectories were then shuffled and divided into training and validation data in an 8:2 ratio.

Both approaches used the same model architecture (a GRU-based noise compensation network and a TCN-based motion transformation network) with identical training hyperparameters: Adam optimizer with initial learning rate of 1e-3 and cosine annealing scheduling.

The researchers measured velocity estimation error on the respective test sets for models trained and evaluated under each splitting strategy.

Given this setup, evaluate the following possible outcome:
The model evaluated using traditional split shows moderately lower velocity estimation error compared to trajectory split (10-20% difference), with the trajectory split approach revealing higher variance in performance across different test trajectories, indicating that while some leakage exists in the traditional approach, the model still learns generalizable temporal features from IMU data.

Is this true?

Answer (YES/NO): NO